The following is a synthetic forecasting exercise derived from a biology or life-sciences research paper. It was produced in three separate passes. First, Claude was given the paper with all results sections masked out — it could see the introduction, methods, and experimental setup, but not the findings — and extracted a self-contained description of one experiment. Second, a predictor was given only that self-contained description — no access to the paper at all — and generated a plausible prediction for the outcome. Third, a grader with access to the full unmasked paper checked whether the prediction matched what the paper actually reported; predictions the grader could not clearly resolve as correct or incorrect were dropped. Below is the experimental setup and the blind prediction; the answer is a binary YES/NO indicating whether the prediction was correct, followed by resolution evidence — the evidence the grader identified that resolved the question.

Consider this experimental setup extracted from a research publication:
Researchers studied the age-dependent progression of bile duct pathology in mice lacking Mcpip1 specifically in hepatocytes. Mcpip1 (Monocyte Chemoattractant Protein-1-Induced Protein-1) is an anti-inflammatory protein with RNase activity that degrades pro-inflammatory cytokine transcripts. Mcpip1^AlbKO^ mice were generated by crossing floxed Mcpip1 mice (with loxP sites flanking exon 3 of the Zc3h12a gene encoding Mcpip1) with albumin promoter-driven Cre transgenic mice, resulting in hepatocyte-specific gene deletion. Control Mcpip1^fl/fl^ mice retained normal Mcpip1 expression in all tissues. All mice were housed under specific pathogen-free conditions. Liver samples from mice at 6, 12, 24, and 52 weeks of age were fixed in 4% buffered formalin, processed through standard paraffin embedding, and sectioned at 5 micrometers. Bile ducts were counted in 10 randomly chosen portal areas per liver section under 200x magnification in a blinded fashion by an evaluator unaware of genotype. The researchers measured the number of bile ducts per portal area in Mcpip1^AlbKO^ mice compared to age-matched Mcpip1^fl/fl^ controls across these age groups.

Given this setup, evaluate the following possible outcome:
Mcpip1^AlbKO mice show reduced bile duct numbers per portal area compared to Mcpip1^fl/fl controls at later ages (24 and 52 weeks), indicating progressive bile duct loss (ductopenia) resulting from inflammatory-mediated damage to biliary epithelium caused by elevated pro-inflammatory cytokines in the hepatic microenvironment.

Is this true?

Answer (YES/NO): NO